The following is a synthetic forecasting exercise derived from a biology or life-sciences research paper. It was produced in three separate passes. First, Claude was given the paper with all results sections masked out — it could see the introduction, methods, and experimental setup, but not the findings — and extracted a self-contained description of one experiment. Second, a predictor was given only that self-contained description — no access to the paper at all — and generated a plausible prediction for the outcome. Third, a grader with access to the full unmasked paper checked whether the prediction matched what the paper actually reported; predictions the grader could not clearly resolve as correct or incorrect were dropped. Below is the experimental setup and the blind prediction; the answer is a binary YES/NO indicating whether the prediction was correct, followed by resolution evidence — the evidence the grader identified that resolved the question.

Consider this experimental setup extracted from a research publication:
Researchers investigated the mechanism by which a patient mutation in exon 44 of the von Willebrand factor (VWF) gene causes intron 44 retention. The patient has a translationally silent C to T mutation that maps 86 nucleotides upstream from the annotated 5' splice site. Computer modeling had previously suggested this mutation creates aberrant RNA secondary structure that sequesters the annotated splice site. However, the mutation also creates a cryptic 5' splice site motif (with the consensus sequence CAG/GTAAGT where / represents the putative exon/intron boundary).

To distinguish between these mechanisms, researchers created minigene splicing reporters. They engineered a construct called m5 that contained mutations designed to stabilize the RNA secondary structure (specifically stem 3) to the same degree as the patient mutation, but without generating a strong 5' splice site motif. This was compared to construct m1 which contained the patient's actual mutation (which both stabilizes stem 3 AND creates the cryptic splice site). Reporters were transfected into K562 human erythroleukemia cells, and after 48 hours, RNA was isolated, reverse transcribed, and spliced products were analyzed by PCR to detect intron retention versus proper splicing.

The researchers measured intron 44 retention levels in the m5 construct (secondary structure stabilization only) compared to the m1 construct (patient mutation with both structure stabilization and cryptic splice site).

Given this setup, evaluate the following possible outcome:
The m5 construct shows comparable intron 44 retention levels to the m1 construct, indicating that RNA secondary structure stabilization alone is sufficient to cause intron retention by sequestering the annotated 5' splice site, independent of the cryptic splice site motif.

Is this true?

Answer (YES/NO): NO